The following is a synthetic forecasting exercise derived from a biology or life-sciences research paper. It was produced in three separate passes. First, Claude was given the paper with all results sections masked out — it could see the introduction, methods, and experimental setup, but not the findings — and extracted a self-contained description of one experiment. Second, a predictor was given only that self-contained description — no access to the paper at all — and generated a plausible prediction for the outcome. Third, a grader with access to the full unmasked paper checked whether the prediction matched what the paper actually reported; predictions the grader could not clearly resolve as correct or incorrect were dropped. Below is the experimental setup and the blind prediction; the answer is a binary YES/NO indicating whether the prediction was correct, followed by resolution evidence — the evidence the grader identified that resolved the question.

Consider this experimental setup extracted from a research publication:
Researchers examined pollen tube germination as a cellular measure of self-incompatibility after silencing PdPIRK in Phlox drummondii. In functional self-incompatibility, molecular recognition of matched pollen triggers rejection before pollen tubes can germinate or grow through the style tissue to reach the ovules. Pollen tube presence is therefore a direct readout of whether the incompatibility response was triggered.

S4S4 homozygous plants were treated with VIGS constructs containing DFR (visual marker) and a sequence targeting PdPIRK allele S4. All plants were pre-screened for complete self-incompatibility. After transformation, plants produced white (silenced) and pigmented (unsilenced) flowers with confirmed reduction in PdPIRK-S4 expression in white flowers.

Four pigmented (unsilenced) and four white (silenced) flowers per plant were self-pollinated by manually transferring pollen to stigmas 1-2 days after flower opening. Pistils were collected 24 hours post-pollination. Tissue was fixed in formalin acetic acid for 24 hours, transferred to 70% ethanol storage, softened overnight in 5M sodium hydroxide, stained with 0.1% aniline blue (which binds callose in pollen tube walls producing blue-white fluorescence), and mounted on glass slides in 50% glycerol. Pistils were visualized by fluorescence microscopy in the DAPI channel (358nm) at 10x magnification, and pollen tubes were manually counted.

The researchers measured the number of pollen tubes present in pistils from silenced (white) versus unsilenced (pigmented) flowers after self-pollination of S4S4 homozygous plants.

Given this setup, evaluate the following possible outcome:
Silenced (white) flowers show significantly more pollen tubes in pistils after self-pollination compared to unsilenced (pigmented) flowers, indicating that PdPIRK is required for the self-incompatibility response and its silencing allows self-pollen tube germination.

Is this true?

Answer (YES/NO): YES